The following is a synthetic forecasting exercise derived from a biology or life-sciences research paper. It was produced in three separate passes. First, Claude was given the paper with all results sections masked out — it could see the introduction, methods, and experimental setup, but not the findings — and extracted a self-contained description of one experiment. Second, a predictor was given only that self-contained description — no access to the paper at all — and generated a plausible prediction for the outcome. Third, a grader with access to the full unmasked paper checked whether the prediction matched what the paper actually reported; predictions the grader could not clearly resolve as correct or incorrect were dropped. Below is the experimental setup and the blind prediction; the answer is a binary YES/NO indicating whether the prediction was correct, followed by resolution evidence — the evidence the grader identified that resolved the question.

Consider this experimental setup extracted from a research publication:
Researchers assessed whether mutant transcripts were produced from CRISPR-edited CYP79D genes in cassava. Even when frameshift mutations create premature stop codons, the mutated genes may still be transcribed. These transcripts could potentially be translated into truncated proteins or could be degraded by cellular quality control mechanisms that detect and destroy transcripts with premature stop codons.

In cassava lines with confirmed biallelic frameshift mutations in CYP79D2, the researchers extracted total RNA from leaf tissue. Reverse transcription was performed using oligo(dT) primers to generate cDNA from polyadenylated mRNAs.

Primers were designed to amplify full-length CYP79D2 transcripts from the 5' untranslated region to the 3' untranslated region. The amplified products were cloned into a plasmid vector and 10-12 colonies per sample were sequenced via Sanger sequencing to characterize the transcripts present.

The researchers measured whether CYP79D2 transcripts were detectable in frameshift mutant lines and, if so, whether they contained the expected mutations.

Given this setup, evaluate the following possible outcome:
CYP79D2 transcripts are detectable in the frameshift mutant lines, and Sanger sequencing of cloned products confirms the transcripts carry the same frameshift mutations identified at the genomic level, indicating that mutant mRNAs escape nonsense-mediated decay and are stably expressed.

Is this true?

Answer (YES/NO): YES